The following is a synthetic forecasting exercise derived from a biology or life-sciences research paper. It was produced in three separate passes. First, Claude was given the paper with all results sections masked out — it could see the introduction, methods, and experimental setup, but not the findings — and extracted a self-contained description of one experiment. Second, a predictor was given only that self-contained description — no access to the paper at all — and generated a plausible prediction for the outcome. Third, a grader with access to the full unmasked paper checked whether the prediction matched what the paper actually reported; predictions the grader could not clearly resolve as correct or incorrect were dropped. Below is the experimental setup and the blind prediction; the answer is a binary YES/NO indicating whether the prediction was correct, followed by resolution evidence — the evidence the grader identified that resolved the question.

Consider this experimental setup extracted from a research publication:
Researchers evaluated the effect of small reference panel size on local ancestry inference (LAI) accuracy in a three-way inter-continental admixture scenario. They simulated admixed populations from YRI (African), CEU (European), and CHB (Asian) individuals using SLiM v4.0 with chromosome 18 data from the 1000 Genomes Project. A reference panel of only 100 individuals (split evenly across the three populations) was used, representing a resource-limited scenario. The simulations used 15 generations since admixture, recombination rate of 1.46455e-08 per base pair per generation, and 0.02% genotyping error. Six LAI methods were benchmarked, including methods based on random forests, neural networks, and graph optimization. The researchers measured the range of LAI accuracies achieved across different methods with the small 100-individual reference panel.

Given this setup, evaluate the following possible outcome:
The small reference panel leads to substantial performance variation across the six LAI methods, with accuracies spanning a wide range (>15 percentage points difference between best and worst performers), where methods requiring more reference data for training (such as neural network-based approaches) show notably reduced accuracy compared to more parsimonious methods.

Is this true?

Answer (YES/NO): NO